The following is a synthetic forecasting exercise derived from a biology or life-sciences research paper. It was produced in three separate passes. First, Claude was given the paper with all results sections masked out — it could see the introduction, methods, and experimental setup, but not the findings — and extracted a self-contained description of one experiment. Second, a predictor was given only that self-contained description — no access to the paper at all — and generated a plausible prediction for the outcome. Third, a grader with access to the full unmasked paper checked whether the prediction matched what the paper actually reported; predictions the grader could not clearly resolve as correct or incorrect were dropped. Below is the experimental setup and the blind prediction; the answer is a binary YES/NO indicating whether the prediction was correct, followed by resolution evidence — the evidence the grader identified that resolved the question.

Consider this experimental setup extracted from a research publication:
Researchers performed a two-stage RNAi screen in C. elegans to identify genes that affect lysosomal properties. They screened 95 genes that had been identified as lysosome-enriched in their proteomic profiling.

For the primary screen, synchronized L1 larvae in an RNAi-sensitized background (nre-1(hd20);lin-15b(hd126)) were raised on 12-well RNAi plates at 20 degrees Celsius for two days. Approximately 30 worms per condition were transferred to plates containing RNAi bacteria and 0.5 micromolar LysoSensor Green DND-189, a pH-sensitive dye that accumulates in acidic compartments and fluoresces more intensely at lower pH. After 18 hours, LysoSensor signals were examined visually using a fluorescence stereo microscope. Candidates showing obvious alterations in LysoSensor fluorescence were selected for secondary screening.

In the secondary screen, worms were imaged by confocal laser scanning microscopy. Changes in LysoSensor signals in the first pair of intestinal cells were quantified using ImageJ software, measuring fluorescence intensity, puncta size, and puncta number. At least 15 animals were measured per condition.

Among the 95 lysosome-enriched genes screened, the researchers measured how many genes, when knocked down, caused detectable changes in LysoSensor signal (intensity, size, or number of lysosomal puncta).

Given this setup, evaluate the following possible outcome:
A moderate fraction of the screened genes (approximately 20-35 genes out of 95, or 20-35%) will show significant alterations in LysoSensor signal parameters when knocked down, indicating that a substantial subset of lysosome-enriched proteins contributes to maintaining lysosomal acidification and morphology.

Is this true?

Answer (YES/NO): NO